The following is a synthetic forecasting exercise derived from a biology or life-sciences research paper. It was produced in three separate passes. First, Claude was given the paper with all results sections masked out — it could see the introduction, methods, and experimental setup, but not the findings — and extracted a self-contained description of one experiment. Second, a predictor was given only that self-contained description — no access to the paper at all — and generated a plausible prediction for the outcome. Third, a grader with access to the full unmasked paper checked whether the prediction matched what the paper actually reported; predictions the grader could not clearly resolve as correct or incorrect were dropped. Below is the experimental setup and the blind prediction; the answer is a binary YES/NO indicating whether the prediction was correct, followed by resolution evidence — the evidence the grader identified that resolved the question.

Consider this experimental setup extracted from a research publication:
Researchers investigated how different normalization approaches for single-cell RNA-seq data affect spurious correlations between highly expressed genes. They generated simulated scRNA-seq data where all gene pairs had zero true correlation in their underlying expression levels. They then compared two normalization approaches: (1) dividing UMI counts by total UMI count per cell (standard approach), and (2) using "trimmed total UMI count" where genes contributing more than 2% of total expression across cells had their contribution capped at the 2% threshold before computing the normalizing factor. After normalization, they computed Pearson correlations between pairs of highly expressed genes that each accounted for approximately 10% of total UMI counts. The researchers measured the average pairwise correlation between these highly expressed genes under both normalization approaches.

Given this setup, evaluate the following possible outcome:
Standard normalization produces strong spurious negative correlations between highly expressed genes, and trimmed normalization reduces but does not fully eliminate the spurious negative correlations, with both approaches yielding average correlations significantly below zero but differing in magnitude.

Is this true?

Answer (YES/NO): NO